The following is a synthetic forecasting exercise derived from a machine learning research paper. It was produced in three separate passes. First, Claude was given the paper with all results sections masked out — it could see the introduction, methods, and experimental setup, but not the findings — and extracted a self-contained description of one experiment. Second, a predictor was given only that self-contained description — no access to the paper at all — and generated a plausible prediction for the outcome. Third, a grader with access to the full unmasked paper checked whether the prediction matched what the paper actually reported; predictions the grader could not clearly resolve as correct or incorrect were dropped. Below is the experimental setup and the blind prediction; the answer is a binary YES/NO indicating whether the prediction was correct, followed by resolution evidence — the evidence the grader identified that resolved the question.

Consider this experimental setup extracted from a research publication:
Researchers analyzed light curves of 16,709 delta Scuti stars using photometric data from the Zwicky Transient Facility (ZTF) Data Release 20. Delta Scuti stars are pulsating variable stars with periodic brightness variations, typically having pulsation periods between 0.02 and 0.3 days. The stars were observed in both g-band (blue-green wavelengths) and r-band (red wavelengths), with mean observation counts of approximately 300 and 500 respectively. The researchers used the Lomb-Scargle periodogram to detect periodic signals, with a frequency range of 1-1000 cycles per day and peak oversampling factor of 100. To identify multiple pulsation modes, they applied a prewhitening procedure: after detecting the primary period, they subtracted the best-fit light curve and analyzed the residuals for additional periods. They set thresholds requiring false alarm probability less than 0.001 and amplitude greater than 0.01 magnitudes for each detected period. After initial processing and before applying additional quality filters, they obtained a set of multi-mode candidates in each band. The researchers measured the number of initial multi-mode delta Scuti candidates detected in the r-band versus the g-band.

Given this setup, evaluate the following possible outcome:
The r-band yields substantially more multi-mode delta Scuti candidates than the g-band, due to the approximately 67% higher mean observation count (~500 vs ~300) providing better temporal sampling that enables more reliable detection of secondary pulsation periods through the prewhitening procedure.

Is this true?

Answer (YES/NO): NO